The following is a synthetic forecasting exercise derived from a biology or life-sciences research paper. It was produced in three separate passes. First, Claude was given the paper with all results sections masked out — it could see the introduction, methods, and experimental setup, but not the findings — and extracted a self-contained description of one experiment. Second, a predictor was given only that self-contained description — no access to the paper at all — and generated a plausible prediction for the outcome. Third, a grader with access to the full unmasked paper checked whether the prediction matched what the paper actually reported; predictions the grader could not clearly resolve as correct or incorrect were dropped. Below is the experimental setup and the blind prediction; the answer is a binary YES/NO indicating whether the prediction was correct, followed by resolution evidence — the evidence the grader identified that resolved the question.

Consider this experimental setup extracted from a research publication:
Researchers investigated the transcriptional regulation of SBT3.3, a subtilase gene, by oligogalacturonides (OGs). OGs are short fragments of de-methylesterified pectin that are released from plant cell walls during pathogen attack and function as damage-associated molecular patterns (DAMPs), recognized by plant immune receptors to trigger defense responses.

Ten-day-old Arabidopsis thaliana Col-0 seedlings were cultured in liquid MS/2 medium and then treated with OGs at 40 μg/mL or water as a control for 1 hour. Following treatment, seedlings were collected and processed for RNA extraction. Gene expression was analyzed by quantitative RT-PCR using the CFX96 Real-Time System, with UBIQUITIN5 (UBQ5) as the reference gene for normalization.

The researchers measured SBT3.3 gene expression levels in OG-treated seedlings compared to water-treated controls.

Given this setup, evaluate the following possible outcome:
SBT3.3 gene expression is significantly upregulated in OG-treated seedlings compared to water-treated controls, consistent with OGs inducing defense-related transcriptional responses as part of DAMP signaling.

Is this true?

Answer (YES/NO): YES